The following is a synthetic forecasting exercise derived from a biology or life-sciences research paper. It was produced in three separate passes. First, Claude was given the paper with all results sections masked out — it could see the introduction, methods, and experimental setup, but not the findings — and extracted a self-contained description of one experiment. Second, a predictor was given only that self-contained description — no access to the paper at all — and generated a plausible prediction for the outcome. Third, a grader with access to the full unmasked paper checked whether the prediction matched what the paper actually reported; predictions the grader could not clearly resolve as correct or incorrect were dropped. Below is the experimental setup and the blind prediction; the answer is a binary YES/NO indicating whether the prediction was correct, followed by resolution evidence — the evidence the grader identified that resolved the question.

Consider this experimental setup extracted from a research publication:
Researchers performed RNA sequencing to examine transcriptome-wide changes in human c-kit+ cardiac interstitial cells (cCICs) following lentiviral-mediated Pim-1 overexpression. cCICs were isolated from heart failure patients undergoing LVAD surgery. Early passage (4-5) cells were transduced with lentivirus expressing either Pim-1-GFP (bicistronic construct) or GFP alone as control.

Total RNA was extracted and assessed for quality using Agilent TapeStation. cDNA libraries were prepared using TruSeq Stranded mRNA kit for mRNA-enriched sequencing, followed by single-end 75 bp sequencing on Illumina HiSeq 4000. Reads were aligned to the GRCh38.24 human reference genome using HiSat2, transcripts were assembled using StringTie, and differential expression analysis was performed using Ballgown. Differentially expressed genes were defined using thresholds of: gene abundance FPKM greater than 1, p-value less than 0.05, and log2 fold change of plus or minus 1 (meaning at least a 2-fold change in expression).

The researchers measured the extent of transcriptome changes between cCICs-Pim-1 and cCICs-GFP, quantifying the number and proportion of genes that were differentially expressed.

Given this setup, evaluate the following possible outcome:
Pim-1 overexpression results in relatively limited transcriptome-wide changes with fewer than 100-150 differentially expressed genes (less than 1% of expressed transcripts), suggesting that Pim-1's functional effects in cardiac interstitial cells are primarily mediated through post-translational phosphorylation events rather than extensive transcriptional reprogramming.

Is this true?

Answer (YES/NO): YES